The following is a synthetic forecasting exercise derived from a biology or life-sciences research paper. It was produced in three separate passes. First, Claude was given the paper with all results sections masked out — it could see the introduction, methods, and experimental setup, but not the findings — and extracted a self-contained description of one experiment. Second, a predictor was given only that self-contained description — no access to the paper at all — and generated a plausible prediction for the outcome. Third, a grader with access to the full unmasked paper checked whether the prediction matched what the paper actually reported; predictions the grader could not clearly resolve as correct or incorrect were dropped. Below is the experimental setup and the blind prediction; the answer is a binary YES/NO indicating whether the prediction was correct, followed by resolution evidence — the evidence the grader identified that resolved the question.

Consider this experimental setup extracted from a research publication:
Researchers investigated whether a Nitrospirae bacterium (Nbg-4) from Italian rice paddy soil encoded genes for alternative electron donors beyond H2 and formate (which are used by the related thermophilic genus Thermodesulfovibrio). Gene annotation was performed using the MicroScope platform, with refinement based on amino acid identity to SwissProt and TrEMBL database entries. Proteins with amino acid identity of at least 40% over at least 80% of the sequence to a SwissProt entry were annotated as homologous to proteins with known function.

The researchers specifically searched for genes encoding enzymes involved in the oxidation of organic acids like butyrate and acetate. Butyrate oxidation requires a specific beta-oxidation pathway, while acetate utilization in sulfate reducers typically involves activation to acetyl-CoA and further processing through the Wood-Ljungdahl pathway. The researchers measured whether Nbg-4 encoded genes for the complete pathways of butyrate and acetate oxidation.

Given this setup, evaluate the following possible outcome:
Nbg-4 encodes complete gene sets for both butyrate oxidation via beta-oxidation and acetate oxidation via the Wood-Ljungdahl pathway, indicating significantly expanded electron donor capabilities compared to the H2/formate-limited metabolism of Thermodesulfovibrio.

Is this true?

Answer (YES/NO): NO